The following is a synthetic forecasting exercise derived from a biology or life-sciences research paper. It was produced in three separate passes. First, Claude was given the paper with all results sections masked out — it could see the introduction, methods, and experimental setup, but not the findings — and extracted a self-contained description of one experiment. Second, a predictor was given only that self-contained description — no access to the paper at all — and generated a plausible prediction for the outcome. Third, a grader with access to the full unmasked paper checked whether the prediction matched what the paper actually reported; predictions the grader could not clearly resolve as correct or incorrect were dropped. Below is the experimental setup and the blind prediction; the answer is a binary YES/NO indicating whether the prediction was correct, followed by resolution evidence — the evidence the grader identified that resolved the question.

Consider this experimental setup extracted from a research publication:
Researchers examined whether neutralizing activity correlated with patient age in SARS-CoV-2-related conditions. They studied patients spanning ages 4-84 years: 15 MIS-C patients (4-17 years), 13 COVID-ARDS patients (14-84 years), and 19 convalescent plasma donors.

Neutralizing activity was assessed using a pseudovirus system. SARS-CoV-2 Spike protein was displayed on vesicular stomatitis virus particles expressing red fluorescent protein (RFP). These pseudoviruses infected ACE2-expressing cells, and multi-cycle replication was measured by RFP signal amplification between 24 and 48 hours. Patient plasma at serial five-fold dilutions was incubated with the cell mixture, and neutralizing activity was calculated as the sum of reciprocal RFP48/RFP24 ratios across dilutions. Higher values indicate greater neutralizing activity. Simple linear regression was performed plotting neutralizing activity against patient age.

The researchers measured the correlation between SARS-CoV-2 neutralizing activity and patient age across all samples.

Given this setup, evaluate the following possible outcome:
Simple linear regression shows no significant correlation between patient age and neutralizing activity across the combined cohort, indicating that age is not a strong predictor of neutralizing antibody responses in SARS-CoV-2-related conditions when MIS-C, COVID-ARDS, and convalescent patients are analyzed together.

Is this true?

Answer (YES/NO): YES